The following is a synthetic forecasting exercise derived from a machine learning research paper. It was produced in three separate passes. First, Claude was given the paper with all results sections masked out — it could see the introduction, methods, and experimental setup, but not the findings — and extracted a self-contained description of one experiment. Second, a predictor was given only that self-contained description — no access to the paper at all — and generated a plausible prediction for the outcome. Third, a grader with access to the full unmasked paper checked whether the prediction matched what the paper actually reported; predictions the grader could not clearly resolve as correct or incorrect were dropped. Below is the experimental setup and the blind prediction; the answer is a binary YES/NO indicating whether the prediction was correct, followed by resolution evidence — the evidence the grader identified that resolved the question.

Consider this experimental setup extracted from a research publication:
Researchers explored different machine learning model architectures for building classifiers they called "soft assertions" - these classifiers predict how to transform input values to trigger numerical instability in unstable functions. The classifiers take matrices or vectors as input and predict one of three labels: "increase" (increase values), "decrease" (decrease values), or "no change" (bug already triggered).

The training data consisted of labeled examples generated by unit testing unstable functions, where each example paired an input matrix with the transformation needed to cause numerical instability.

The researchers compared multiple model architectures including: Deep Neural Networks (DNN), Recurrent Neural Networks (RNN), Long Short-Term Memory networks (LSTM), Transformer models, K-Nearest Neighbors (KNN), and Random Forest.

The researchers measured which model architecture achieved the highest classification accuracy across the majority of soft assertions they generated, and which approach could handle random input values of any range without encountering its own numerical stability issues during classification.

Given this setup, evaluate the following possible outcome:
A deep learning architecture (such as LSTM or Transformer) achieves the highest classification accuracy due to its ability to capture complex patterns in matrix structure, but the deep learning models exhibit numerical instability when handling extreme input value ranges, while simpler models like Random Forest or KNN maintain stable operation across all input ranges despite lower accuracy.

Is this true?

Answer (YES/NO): NO